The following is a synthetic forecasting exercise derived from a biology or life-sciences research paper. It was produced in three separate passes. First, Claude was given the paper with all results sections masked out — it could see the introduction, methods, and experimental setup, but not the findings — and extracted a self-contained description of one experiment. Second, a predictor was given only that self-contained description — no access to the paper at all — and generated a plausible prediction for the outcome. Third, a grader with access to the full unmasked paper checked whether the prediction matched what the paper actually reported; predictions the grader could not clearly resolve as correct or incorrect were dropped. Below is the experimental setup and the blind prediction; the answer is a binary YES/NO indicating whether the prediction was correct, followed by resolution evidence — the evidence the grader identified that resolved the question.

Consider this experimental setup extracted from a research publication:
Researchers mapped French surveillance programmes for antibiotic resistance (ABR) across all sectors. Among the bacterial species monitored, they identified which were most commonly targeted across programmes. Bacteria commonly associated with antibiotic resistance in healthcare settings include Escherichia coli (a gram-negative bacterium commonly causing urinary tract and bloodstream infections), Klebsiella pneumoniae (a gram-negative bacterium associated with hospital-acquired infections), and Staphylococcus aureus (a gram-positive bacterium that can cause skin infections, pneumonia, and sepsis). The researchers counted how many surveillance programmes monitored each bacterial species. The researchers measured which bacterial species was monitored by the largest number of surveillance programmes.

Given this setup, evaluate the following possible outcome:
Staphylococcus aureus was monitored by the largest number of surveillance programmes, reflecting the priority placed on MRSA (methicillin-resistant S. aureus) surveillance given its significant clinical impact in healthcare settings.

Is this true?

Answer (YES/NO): NO